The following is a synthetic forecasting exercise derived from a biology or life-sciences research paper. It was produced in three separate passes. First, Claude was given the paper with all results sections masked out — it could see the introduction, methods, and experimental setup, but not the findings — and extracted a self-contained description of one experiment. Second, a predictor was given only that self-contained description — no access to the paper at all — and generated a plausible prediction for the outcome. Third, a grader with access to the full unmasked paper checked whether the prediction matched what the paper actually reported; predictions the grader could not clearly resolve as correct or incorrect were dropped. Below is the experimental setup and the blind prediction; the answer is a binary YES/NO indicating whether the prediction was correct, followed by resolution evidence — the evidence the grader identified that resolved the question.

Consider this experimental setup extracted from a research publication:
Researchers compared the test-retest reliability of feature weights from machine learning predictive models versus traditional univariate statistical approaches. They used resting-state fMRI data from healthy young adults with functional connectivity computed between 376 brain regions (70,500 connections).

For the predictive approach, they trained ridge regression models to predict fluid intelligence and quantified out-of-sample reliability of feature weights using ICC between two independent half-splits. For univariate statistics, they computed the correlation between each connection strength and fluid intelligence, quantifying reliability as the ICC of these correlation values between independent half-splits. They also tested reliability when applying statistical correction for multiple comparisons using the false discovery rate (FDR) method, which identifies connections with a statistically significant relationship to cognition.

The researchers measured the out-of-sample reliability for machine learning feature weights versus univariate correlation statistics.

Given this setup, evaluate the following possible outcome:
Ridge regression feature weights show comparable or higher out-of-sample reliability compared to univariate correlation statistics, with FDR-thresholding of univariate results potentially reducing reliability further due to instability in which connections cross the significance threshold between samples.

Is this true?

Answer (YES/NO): NO